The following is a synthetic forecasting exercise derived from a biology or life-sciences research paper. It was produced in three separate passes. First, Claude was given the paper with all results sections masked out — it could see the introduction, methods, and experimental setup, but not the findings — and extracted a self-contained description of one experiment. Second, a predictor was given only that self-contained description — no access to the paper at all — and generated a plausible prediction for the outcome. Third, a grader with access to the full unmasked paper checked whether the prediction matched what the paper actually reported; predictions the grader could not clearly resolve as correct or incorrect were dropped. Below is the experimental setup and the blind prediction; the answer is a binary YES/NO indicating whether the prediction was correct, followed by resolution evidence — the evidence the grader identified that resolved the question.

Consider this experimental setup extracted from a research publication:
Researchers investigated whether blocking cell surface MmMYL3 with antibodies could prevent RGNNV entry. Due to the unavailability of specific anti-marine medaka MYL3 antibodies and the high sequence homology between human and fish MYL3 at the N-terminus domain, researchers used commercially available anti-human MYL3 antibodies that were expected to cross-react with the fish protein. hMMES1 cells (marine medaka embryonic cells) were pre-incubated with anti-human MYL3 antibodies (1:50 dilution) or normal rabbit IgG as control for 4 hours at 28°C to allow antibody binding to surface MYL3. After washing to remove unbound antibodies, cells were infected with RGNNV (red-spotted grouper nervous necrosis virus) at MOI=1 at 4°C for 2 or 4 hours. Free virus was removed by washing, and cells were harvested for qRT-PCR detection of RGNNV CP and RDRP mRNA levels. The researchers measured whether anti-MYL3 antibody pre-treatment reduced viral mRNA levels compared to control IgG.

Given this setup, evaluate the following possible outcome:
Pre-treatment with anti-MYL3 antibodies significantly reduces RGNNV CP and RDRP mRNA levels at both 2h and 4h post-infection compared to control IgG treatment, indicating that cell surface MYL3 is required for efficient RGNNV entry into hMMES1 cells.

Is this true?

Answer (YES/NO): YES